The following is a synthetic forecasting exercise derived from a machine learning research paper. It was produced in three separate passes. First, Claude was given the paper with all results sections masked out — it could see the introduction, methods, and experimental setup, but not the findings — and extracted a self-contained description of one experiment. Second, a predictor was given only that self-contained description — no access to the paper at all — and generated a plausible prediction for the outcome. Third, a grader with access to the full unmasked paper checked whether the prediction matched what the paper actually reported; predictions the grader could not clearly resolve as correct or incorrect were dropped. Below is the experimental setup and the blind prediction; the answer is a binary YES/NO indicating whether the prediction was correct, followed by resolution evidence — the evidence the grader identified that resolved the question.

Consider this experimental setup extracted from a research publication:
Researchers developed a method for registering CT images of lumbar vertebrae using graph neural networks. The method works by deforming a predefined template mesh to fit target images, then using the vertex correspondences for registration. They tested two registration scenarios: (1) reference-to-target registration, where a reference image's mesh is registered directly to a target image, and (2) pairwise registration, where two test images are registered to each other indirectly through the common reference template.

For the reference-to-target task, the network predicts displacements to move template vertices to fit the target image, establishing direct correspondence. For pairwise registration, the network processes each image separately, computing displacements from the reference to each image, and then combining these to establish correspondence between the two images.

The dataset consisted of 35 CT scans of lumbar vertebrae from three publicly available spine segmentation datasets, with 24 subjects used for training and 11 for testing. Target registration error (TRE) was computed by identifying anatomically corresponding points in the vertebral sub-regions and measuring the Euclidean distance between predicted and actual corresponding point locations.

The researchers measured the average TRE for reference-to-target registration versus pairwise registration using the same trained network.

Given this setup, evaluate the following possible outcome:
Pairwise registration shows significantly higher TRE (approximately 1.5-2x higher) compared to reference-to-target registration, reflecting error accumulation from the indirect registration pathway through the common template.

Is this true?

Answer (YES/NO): NO